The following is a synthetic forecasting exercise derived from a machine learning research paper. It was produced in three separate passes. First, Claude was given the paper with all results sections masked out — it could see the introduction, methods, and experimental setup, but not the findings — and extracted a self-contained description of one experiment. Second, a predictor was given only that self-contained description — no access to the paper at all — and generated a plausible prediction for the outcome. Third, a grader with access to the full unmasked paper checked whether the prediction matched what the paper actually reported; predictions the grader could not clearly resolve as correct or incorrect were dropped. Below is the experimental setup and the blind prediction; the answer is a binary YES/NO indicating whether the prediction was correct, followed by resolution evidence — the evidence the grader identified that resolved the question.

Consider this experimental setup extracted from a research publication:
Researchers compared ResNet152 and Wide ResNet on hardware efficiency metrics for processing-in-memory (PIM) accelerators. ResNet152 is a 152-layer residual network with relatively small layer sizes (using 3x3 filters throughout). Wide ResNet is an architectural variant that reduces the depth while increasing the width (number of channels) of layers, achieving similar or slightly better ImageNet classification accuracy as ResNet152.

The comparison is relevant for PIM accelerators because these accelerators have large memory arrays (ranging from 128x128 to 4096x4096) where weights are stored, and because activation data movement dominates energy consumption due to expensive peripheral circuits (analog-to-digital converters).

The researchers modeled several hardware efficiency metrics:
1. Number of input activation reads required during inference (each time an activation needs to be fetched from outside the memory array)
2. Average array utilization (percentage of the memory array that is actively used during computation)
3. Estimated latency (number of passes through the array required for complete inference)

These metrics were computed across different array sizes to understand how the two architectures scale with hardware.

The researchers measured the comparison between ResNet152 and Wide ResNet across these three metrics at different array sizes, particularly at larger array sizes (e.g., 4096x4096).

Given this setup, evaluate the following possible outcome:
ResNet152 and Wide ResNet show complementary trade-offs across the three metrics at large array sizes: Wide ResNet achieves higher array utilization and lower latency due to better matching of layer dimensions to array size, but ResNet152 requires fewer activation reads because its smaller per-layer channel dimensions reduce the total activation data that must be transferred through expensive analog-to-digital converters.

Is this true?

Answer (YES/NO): NO